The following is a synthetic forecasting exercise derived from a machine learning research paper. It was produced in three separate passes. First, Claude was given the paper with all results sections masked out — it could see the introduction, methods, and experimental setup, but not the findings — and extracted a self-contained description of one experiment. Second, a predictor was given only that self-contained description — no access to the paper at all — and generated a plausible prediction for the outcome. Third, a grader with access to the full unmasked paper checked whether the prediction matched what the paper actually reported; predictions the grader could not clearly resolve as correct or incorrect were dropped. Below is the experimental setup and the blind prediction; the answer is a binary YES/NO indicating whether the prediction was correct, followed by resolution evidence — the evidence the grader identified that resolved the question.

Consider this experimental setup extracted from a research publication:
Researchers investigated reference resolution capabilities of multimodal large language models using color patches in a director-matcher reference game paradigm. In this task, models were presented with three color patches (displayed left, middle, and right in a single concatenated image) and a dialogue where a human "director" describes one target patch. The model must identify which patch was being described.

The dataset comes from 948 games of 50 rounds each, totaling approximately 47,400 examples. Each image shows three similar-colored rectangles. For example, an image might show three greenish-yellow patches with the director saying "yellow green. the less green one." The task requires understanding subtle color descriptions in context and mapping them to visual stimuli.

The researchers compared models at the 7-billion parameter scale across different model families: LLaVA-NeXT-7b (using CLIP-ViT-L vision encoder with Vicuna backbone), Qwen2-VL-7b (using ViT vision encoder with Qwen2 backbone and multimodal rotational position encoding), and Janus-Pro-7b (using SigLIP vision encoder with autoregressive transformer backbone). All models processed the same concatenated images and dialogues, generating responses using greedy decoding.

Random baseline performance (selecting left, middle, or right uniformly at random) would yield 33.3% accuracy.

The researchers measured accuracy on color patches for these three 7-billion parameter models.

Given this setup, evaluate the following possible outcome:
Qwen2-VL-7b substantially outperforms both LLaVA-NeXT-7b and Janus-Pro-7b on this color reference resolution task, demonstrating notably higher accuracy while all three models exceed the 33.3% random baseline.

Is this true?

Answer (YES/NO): YES